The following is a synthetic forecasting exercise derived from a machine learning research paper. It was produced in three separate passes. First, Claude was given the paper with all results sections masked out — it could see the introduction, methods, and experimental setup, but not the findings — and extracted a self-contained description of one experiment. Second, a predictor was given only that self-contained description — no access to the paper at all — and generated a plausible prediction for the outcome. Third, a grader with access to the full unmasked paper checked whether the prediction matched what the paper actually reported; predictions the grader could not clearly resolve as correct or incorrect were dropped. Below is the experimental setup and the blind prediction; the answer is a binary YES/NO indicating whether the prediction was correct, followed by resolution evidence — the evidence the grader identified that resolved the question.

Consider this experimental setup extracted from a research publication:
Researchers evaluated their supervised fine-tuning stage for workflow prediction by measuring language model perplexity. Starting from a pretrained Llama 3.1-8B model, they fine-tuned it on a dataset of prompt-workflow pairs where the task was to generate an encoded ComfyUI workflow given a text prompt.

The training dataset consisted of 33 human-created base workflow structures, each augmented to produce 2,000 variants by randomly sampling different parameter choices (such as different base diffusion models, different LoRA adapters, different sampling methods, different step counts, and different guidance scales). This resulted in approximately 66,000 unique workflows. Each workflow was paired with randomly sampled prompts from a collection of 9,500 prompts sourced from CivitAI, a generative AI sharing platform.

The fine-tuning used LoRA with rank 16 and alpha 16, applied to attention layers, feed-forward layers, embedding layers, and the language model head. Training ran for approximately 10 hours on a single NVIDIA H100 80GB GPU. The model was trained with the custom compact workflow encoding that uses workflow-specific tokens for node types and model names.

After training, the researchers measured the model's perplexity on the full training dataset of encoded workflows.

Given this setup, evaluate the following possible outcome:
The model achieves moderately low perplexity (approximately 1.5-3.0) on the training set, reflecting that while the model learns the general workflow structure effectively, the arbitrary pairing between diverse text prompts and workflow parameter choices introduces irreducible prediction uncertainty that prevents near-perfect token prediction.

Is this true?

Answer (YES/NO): YES